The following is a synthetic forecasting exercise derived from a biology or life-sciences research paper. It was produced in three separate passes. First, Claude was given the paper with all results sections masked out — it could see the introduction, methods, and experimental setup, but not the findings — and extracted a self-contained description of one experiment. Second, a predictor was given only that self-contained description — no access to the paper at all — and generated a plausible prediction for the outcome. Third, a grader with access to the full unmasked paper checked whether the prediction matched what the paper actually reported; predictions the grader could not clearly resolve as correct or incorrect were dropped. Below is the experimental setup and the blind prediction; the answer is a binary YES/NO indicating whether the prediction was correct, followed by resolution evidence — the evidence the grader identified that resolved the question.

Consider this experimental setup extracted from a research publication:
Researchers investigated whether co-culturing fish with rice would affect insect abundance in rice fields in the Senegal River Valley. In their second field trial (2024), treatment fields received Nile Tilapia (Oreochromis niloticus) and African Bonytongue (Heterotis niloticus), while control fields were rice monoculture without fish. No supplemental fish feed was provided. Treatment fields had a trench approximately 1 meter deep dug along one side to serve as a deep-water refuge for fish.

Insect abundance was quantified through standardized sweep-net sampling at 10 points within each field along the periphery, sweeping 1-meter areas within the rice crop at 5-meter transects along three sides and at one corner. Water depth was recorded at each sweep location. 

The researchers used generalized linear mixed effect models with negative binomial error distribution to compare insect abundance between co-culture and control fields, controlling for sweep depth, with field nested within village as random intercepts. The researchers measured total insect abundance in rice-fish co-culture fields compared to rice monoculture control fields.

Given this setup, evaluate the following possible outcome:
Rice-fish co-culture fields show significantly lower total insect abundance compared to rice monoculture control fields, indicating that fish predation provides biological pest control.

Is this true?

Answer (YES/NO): YES